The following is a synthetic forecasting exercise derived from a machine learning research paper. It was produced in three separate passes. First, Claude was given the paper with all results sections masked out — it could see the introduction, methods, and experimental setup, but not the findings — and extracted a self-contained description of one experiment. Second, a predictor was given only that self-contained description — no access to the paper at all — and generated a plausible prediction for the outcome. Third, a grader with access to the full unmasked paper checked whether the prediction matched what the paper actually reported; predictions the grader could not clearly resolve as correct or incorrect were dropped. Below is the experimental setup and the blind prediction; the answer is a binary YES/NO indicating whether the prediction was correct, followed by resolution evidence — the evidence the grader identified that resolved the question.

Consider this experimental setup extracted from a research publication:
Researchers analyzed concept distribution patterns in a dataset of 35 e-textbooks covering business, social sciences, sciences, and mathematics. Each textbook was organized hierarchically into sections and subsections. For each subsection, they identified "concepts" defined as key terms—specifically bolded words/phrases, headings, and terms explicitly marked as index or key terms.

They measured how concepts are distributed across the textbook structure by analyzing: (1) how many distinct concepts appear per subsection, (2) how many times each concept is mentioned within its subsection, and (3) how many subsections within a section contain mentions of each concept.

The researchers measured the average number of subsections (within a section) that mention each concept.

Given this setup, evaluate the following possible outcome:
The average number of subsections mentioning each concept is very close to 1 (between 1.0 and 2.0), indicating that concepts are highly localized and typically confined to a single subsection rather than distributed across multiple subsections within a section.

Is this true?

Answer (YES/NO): YES